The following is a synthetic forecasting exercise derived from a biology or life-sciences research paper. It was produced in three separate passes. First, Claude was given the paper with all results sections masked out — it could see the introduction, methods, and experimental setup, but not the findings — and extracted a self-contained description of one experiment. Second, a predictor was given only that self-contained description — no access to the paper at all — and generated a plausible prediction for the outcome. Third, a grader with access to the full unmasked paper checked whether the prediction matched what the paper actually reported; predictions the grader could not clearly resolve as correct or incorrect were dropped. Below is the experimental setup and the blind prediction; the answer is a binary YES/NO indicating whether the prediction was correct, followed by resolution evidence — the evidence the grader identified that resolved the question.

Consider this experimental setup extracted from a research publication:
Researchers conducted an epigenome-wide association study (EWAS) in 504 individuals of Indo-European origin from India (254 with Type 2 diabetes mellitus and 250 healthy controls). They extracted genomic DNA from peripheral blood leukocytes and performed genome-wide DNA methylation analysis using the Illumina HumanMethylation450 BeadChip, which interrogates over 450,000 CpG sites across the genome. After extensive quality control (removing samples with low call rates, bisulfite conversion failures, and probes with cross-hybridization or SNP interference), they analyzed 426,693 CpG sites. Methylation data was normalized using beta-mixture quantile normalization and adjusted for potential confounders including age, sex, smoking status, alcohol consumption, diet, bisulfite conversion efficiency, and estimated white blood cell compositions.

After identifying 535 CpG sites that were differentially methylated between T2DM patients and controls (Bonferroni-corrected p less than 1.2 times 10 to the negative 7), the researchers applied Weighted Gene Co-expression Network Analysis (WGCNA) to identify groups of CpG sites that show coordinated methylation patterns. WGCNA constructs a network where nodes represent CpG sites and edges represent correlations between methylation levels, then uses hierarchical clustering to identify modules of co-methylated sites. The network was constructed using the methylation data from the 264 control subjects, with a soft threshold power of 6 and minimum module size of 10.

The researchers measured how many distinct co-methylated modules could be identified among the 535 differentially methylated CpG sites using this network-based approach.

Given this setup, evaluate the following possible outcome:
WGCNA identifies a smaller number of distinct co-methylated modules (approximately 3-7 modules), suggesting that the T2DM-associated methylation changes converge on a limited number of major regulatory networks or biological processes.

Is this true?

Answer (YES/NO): YES